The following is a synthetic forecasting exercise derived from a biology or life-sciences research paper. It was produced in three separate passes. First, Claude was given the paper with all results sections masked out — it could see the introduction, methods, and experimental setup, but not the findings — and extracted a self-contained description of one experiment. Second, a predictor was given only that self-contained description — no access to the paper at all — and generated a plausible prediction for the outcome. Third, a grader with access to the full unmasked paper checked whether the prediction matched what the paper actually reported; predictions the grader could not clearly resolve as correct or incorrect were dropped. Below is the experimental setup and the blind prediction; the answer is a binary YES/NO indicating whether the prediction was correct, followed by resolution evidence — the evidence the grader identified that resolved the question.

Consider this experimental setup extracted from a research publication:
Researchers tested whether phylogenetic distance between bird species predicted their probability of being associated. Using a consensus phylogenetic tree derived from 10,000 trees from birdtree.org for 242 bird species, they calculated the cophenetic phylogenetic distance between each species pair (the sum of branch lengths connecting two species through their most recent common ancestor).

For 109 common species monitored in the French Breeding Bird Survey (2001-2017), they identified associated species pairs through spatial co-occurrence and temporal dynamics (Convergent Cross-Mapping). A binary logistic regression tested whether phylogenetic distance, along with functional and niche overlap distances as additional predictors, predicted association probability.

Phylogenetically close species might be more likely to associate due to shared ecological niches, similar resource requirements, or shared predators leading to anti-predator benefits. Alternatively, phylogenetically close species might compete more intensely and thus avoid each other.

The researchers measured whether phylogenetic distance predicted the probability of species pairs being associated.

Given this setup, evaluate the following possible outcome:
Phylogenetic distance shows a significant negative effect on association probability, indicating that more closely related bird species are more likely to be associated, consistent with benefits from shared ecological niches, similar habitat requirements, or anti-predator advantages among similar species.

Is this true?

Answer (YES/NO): NO